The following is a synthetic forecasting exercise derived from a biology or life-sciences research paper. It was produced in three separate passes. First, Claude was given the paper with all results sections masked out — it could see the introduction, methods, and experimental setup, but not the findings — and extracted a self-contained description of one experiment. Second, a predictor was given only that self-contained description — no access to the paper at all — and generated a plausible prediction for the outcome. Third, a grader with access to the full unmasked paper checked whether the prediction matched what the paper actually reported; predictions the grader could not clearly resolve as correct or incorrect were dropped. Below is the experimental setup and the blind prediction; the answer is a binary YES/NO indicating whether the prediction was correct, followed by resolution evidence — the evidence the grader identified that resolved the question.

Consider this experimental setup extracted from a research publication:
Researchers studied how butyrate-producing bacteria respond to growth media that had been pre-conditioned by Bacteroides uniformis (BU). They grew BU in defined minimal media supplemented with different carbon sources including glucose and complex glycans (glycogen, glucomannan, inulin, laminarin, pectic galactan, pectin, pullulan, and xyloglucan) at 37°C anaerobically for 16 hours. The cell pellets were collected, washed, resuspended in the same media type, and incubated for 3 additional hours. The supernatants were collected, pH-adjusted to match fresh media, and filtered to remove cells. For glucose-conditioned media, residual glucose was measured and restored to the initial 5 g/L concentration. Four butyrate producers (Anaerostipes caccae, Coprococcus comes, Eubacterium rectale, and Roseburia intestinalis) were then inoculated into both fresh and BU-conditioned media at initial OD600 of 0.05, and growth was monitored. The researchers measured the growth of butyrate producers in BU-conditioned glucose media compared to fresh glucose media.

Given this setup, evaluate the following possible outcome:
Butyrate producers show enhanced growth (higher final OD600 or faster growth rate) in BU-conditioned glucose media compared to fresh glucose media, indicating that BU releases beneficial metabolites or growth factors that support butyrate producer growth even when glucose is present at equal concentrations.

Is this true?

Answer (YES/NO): YES